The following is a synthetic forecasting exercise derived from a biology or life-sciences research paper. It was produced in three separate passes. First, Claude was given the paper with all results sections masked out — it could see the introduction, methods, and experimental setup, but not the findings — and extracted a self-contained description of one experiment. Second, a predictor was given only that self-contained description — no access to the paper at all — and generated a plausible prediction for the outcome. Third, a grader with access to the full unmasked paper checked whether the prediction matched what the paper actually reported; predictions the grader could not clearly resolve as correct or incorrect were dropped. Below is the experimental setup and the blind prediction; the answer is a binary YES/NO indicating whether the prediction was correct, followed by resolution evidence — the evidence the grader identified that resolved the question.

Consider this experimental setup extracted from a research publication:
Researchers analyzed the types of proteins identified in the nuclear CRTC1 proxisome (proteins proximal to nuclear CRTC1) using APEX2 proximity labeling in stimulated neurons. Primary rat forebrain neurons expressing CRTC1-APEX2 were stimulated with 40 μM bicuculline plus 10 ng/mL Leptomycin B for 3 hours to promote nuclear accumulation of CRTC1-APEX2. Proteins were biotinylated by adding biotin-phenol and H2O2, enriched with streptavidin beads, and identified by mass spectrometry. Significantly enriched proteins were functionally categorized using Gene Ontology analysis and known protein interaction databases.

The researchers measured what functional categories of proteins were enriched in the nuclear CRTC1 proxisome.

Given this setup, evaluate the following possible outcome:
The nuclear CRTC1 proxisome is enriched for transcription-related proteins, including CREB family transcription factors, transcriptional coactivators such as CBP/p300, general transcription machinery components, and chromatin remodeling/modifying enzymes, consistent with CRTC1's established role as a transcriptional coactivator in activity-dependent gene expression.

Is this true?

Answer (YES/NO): NO